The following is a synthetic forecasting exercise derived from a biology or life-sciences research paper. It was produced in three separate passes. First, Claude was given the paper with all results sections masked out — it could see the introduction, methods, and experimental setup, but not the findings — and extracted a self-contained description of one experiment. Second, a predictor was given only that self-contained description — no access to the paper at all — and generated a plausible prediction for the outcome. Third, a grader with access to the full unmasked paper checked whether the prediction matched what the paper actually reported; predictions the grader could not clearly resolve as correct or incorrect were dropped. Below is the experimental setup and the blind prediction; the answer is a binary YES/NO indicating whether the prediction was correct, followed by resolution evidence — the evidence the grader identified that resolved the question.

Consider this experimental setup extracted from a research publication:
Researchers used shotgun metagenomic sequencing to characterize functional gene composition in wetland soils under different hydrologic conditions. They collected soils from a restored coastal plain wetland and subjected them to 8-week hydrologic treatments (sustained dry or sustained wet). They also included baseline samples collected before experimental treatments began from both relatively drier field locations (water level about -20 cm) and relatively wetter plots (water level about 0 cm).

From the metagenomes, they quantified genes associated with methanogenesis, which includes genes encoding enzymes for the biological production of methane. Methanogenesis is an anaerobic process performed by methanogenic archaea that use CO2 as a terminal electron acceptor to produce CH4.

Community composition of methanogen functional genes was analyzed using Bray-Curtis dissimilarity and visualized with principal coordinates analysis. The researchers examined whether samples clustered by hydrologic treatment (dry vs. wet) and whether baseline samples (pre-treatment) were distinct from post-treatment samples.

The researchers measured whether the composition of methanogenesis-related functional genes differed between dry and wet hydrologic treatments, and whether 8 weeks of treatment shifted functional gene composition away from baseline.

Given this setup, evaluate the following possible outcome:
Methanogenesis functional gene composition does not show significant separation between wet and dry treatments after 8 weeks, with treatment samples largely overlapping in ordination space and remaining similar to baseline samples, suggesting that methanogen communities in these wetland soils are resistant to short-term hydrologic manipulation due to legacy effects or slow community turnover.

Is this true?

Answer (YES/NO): YES